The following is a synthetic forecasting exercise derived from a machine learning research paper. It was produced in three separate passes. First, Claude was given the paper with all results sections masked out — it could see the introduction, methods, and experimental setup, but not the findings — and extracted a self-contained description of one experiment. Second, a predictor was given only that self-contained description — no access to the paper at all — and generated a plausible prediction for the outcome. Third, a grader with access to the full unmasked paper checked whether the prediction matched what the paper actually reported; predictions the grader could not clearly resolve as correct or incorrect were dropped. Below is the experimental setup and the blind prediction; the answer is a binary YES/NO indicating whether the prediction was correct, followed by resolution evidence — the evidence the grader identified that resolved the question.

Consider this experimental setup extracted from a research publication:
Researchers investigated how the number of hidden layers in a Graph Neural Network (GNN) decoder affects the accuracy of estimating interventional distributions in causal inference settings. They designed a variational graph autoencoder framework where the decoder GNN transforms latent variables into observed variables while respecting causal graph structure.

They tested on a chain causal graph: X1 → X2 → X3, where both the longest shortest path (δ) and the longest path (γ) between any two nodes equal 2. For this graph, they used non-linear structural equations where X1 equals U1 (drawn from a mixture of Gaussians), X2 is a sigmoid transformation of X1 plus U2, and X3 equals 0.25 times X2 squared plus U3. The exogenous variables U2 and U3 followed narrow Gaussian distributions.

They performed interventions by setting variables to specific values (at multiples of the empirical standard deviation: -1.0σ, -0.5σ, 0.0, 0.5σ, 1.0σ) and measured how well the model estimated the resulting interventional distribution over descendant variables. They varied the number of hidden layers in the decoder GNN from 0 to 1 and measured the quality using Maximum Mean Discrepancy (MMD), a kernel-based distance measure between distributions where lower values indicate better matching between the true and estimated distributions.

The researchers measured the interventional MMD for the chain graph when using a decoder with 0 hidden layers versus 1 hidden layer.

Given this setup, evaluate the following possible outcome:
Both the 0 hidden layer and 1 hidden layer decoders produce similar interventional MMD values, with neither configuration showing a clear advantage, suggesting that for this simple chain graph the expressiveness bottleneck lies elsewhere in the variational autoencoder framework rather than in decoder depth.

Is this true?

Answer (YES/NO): NO